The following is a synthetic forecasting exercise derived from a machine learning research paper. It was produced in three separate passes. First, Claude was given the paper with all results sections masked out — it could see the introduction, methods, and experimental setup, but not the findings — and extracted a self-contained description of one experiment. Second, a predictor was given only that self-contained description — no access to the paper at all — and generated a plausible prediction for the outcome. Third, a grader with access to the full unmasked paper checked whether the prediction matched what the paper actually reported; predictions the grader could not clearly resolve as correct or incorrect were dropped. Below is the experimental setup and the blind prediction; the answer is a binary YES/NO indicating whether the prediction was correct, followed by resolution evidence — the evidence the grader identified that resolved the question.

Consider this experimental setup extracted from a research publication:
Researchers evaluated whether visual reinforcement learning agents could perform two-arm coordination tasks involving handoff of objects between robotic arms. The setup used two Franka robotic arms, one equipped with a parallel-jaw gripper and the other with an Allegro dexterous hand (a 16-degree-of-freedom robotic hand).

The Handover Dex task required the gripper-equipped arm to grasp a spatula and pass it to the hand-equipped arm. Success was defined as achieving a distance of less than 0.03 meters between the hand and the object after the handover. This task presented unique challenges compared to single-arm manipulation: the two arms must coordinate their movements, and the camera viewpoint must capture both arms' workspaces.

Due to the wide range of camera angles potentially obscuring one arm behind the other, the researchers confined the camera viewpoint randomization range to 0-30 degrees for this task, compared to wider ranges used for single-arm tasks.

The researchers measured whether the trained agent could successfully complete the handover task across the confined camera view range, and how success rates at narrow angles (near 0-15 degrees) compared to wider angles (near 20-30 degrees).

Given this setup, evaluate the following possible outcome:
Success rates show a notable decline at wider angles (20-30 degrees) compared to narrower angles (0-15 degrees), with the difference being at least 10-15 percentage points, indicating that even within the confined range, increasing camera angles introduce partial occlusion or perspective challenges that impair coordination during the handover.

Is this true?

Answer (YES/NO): NO